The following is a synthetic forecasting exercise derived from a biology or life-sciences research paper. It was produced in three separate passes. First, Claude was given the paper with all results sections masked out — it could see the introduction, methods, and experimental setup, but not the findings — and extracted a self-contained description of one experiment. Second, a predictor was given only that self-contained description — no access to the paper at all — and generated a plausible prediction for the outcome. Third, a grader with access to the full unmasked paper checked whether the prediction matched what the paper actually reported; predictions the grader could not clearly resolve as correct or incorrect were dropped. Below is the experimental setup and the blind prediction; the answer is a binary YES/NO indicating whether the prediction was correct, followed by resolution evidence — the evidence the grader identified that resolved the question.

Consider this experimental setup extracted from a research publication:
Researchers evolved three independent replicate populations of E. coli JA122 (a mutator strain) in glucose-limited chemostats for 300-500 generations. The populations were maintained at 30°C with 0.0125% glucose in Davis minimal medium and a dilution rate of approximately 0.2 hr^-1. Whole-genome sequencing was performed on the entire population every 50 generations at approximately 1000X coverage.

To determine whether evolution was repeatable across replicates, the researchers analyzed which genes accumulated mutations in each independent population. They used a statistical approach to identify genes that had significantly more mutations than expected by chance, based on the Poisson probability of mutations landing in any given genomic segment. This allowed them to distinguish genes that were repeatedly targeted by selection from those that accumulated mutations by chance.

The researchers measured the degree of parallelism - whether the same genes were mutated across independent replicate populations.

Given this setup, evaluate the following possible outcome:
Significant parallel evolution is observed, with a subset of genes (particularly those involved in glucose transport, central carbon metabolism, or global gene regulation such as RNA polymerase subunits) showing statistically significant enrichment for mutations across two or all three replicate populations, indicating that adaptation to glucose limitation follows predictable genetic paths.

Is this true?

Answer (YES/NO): YES